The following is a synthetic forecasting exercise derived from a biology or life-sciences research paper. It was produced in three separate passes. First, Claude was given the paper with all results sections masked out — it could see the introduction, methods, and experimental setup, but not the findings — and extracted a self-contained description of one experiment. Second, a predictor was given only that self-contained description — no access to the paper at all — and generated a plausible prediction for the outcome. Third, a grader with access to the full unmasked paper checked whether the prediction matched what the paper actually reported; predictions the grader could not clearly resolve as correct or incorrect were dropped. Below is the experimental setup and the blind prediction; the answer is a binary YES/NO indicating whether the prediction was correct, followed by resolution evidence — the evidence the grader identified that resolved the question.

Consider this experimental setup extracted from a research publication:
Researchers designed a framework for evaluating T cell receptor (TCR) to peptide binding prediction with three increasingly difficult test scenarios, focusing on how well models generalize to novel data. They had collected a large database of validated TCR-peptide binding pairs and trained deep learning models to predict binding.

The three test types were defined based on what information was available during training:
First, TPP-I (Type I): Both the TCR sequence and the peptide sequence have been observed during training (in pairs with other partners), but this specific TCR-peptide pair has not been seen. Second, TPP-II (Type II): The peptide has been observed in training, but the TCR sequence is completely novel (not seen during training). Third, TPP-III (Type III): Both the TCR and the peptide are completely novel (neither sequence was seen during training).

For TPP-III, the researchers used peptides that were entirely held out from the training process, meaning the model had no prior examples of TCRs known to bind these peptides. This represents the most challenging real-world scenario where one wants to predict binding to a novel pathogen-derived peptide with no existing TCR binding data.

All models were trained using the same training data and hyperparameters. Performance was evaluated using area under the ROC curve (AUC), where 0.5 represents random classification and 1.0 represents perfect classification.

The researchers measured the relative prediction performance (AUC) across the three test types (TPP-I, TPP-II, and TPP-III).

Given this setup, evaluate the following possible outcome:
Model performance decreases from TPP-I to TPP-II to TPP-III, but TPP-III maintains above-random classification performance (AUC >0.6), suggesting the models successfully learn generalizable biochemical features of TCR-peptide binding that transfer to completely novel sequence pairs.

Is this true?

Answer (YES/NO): YES